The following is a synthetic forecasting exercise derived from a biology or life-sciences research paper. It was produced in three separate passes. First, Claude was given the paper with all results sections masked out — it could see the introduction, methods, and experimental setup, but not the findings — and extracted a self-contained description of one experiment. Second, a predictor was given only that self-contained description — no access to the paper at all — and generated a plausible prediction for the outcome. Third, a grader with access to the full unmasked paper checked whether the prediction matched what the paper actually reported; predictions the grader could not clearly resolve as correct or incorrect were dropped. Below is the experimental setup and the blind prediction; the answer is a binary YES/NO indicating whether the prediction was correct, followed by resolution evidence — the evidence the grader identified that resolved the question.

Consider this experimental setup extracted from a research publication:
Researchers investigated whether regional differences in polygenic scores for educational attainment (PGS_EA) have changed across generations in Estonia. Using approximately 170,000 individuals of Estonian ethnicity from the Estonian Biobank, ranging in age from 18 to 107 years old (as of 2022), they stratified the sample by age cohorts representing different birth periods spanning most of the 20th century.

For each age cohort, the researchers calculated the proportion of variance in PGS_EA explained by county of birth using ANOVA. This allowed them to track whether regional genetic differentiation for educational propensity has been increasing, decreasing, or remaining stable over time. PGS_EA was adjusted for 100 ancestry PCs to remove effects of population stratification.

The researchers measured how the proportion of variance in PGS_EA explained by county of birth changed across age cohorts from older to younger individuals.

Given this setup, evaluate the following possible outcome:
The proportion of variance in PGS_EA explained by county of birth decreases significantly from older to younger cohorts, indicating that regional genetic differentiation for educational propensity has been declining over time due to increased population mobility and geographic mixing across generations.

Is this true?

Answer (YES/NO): NO